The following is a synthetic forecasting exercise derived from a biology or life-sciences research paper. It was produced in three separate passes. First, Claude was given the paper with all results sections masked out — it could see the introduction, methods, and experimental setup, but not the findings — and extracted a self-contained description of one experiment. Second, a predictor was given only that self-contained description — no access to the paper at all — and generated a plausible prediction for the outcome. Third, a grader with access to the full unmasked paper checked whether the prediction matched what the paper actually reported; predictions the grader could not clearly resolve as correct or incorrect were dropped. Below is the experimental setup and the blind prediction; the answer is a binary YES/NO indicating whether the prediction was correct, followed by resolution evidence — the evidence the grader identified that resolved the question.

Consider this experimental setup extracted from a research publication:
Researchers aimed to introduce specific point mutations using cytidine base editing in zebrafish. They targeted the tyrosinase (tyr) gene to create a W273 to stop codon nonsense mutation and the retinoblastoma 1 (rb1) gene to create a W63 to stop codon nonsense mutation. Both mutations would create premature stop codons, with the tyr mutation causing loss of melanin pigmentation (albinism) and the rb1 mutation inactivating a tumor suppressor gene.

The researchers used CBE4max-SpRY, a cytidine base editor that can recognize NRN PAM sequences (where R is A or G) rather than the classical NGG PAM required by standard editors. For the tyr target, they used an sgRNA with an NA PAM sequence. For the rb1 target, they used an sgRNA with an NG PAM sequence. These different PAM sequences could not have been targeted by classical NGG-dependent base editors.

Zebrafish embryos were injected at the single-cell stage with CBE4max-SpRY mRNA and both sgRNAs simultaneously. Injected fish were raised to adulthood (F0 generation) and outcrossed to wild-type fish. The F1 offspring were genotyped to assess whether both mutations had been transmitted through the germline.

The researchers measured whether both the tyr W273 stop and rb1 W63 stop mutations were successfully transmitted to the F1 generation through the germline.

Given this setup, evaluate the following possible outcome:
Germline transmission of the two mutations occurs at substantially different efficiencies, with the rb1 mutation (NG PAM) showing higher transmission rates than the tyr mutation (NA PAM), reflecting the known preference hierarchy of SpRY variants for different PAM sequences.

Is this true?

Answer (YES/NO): NO